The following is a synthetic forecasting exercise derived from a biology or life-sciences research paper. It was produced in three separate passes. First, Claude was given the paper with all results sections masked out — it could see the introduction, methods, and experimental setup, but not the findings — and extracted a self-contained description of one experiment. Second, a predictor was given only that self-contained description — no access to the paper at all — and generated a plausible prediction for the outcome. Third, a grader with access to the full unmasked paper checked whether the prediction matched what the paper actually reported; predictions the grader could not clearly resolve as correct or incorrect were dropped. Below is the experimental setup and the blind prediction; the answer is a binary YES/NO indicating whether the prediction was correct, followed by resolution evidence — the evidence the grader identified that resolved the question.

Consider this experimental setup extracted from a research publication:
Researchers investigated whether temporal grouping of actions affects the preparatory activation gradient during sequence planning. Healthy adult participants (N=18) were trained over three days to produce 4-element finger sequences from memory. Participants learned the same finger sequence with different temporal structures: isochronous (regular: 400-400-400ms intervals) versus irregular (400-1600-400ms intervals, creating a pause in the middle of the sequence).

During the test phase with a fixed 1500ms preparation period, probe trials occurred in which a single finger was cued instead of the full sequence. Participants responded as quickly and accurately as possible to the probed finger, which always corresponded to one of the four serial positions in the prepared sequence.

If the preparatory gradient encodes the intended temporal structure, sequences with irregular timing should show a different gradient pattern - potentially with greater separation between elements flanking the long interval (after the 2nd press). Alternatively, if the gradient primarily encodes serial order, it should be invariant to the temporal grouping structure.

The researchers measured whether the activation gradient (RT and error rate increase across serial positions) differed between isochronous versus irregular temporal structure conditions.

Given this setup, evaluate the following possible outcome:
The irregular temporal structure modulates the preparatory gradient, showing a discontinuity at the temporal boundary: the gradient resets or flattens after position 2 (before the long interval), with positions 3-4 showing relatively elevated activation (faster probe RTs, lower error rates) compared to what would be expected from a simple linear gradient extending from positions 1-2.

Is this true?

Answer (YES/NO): NO